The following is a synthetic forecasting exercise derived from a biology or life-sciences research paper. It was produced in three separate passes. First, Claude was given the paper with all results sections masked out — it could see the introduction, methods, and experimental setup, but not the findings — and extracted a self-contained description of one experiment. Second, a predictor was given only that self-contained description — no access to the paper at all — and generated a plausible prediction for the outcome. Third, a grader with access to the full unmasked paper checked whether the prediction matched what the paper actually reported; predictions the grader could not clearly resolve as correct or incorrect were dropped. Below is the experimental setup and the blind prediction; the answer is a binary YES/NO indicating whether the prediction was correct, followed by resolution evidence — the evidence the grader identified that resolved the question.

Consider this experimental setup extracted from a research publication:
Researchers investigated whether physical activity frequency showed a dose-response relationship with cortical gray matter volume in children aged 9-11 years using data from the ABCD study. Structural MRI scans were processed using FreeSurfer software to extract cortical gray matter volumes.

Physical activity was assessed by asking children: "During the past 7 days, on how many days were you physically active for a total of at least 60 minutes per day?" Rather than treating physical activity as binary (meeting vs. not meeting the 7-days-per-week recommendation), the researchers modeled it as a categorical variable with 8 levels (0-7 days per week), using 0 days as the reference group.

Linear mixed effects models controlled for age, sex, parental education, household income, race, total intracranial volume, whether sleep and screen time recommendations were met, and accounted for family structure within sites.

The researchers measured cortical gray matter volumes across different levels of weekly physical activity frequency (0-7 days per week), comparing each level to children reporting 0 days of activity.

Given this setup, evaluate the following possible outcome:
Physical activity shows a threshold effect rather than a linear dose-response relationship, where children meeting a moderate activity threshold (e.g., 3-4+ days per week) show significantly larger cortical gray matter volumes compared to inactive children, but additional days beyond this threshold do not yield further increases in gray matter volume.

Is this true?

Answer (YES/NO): NO